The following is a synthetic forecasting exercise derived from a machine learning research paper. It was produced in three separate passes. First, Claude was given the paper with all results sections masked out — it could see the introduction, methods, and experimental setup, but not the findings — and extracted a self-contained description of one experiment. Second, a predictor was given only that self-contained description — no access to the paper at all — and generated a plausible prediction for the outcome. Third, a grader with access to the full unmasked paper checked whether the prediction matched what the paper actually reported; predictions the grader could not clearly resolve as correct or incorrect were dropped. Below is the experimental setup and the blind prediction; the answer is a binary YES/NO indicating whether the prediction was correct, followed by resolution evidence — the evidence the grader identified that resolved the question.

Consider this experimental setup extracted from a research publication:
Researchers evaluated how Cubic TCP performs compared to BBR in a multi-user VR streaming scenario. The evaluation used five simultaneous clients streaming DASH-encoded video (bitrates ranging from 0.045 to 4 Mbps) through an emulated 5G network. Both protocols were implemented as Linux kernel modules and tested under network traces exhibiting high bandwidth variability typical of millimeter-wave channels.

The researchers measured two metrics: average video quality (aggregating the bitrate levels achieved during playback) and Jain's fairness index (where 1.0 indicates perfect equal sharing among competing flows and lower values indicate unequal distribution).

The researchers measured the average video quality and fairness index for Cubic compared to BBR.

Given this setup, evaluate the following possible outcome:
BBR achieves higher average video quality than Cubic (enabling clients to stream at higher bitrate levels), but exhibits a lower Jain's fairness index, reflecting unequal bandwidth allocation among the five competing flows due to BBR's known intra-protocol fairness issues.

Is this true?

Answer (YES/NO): NO